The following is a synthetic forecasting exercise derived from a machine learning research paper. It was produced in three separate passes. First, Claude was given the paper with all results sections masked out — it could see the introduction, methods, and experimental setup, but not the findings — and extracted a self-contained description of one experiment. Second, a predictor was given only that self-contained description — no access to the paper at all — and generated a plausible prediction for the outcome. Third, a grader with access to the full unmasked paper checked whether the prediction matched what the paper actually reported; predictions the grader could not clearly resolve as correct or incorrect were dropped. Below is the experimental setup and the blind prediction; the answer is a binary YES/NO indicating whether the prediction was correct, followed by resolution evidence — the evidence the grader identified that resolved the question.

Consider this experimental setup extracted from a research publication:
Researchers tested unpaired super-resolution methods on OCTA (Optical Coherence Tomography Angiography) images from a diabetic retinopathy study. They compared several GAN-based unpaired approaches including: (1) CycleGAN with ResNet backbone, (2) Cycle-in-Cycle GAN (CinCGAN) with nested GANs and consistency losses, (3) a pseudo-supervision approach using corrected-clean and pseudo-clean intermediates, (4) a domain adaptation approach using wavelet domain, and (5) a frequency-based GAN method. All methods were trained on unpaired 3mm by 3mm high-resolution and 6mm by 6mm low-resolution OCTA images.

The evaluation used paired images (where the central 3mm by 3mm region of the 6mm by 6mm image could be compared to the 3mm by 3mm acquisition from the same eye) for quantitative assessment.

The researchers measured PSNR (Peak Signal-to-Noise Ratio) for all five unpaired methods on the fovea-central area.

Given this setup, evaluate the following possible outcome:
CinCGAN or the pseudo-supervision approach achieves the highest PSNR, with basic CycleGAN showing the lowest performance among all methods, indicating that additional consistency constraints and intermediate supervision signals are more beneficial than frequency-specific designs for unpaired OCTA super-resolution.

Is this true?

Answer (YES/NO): NO